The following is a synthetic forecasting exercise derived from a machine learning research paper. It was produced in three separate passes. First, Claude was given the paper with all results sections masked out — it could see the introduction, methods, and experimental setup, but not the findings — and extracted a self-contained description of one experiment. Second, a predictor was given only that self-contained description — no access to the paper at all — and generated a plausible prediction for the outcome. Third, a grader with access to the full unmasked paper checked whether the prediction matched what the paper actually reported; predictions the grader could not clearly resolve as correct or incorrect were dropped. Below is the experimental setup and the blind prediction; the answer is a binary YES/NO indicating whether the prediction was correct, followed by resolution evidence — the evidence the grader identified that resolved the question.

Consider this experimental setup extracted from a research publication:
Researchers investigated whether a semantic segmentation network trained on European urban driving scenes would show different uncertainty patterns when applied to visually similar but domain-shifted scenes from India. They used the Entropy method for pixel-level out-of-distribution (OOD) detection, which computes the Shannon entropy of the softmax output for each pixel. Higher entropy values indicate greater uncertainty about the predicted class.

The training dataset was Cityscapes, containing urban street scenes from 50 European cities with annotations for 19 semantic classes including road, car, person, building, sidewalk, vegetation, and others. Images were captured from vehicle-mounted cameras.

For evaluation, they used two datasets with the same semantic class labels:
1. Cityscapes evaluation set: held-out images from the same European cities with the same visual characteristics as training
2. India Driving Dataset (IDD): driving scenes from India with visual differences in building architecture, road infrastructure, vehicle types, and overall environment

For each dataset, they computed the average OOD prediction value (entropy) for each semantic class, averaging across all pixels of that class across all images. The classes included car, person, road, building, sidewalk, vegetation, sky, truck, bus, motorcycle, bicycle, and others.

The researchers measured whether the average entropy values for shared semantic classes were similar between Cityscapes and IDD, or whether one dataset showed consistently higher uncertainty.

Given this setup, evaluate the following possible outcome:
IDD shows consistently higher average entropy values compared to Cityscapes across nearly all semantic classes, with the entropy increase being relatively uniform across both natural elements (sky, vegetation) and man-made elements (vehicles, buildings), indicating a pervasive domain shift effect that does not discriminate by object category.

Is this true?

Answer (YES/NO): NO